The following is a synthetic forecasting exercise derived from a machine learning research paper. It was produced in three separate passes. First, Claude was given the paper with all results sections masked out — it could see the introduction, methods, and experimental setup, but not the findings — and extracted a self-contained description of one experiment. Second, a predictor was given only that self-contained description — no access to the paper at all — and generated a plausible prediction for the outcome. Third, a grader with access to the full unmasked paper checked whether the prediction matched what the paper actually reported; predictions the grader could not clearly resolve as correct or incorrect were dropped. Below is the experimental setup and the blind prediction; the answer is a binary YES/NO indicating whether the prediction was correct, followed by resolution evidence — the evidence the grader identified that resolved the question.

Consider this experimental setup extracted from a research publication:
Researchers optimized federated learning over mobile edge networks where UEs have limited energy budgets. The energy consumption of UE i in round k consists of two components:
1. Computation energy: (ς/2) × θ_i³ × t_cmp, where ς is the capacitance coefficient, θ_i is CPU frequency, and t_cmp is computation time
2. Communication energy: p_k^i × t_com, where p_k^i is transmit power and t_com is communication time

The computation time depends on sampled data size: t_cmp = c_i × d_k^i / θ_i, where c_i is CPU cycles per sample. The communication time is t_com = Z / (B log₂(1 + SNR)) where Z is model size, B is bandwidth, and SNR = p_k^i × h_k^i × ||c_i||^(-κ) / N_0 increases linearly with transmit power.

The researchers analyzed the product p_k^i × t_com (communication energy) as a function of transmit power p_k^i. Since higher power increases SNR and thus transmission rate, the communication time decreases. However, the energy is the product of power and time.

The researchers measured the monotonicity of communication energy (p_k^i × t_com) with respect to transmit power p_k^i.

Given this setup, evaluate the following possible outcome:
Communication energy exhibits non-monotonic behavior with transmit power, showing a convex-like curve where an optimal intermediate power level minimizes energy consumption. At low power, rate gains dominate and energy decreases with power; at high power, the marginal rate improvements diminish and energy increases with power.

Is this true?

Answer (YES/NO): NO